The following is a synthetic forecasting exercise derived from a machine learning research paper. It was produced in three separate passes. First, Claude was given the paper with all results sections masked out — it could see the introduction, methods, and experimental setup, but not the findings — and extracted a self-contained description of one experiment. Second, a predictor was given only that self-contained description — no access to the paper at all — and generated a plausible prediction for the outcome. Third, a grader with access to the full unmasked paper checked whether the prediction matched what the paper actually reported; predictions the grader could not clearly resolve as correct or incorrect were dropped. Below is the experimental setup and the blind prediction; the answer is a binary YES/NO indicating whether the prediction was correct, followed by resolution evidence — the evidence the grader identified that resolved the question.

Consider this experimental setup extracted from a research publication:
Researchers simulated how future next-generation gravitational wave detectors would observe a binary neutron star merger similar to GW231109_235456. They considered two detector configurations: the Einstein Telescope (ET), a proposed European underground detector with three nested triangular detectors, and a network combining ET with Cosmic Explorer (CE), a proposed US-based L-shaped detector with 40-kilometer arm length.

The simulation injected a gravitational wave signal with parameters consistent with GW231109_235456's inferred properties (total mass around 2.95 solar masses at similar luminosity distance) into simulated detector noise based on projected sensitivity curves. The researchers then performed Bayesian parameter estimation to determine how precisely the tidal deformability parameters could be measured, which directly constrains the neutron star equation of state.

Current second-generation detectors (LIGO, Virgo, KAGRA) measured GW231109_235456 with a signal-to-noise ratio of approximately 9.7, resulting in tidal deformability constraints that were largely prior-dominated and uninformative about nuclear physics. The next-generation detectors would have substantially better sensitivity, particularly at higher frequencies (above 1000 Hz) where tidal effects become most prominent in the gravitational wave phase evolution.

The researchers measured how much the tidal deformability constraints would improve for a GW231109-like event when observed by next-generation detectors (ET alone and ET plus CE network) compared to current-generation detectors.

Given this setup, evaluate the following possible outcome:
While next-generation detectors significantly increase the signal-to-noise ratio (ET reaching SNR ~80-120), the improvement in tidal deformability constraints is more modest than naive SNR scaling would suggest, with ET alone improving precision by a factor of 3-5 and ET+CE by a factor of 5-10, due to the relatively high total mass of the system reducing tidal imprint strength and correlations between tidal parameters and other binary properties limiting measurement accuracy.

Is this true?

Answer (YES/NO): NO